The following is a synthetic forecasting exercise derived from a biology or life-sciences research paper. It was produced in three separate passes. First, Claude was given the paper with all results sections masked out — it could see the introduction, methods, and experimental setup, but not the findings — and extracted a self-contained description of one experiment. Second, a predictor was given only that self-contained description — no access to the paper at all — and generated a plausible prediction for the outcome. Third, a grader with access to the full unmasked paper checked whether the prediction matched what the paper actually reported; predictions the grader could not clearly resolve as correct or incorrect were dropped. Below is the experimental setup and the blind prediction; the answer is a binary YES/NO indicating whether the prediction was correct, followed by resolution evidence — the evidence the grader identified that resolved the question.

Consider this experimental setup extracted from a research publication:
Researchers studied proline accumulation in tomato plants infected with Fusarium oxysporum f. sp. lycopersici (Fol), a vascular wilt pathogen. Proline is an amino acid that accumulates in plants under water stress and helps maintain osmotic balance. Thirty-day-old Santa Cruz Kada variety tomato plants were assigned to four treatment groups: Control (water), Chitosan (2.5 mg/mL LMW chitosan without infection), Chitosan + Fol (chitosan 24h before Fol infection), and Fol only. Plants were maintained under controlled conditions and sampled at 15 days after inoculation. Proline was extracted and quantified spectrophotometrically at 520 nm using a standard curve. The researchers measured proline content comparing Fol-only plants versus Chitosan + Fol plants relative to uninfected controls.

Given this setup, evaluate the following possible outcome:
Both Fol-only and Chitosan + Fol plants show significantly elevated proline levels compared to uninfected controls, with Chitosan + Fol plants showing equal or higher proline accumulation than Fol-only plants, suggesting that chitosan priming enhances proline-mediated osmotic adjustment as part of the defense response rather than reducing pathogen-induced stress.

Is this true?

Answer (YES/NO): NO